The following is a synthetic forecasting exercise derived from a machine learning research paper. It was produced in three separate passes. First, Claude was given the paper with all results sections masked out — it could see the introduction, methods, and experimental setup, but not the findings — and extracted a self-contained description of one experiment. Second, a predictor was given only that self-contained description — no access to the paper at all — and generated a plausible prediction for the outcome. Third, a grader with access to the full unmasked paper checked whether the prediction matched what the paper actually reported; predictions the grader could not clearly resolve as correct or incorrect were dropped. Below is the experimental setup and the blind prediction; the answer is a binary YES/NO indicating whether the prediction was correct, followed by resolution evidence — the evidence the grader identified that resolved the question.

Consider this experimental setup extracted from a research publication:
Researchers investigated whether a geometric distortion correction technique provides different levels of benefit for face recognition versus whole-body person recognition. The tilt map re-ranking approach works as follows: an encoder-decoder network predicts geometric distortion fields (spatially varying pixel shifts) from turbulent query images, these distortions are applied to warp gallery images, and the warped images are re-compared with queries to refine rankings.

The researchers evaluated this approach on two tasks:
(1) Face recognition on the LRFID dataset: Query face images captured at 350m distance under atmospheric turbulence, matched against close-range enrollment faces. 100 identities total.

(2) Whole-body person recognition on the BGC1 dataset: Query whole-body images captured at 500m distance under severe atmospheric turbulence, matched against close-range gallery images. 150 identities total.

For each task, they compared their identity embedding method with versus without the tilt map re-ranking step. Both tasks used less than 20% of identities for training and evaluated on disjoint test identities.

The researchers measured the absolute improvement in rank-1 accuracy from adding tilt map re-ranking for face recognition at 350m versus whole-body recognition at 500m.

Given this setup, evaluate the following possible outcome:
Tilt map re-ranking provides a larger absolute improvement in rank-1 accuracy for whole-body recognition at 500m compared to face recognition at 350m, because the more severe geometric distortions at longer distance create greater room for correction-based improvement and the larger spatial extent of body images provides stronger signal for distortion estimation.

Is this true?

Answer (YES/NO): YES